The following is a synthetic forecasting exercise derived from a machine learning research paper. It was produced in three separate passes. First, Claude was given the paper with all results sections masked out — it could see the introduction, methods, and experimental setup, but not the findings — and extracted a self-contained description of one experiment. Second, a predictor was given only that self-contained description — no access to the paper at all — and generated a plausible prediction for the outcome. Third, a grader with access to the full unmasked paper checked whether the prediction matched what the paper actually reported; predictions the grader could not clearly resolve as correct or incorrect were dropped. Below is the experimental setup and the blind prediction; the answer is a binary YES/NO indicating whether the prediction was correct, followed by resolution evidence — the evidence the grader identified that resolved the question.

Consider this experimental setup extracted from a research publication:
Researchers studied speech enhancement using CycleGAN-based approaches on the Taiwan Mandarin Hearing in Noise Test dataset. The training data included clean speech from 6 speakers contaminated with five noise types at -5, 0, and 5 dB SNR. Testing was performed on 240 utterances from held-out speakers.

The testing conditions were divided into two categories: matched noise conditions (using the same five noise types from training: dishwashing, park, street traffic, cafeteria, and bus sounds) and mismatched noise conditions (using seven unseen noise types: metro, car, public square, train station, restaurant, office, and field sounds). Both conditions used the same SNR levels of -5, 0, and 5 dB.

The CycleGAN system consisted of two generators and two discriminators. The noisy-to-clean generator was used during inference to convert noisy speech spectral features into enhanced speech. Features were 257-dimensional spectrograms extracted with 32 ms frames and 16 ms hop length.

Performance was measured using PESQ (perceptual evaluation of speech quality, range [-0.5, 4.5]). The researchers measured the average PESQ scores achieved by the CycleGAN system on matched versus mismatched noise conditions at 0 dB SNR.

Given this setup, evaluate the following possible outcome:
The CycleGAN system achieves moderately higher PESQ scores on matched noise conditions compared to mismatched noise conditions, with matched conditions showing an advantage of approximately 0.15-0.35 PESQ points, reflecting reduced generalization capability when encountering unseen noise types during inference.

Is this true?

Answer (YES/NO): NO